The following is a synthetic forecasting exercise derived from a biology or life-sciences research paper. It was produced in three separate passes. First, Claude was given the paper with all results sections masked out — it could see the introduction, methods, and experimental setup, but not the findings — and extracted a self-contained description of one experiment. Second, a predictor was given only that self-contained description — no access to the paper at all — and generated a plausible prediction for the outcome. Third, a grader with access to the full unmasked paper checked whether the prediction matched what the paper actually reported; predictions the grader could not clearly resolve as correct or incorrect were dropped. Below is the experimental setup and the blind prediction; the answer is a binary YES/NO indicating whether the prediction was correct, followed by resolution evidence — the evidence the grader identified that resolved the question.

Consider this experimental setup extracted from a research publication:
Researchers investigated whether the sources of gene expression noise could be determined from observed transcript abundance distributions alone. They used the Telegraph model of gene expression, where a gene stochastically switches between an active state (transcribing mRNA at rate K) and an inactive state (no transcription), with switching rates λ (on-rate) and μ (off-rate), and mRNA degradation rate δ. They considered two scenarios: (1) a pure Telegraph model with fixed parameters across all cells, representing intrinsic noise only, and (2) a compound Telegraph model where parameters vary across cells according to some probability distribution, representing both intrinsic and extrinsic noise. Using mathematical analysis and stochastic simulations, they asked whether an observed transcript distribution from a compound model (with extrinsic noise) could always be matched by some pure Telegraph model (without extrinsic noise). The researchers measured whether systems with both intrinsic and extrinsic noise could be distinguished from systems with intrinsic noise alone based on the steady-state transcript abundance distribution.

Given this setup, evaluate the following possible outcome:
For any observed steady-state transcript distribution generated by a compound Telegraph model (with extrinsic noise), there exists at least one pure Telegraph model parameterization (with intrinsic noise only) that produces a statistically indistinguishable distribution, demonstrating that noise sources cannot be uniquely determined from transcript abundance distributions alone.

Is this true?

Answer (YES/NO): YES